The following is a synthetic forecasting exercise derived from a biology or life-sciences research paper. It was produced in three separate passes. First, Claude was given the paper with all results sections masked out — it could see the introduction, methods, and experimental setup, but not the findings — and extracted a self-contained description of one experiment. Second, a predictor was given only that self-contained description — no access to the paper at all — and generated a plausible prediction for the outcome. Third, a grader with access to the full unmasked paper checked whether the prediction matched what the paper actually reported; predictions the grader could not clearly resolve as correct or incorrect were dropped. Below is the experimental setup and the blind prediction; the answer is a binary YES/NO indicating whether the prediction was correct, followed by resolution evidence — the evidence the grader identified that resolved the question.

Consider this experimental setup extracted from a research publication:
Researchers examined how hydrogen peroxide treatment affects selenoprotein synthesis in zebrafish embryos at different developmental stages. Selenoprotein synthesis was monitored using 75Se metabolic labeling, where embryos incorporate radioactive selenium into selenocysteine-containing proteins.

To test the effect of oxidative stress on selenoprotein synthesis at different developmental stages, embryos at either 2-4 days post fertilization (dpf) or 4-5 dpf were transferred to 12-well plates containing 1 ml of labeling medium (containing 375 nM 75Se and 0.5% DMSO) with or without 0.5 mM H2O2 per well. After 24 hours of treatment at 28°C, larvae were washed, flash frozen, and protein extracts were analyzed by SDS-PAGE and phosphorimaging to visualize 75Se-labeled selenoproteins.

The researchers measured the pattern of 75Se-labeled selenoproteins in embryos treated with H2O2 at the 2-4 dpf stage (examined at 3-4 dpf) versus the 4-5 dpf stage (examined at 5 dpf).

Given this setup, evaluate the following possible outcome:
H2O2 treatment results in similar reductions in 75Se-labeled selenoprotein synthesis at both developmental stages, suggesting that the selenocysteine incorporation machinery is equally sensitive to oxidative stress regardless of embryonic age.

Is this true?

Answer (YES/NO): NO